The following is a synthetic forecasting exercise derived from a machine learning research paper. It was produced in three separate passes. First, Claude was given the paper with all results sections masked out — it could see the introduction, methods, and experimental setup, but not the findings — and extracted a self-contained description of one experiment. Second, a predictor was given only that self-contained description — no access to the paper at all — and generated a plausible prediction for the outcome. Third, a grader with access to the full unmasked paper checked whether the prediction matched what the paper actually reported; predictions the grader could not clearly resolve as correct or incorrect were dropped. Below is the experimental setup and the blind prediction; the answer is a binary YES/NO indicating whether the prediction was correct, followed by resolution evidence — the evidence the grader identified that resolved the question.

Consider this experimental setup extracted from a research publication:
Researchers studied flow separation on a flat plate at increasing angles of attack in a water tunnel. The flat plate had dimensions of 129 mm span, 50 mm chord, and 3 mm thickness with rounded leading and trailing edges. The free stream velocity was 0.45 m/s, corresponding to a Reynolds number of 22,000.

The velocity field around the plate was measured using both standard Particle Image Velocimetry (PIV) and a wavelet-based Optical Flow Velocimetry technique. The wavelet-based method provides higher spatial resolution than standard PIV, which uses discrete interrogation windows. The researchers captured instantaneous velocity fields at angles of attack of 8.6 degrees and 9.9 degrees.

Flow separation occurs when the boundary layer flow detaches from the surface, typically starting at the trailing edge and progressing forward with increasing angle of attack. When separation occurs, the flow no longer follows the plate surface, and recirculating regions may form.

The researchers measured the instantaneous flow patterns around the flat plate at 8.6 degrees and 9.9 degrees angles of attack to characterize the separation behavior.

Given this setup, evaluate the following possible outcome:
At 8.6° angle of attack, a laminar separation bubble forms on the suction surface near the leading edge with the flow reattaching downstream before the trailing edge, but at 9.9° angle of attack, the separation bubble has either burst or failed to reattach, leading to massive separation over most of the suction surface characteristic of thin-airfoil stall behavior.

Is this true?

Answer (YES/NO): NO